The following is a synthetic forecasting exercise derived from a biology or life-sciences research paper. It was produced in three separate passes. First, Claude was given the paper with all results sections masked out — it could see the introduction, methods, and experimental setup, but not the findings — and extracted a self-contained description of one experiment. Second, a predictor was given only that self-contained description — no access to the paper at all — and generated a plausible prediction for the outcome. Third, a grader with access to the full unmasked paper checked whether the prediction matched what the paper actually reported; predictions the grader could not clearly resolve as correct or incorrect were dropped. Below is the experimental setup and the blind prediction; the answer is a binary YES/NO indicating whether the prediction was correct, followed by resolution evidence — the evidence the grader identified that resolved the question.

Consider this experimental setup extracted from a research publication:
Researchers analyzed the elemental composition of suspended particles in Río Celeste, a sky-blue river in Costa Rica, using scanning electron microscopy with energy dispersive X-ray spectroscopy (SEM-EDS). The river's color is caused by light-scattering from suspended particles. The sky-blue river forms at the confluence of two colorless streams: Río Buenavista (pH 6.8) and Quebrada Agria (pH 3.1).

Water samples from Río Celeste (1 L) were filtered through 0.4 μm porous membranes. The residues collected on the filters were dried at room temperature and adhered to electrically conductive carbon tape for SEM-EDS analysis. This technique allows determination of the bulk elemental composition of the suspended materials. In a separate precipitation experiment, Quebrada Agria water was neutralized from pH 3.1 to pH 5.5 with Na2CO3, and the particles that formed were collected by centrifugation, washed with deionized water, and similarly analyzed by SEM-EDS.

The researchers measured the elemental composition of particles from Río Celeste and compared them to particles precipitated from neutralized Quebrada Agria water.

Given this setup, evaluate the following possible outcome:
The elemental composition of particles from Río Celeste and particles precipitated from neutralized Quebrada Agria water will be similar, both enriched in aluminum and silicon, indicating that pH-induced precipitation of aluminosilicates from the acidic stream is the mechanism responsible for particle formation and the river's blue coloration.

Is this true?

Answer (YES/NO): YES